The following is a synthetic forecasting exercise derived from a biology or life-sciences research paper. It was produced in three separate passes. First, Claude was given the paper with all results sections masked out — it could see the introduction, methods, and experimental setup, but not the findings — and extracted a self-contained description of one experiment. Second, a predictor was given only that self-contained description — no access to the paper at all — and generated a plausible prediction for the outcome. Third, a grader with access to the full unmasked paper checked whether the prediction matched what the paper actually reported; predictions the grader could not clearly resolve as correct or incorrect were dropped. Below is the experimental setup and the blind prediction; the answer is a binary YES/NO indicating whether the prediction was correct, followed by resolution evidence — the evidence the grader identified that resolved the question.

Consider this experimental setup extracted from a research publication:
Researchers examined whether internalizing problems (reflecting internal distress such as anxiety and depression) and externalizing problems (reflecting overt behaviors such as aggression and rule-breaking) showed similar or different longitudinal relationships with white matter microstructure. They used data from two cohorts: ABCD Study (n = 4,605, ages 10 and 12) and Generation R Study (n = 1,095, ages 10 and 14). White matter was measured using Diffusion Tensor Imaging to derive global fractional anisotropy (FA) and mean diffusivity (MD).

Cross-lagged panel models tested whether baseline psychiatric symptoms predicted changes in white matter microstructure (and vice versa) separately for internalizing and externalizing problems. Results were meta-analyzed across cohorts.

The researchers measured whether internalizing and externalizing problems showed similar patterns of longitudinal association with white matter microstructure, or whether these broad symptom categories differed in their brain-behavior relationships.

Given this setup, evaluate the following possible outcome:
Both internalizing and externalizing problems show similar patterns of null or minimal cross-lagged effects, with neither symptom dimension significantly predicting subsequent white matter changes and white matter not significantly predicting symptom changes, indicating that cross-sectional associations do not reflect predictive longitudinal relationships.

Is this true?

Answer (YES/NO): YES